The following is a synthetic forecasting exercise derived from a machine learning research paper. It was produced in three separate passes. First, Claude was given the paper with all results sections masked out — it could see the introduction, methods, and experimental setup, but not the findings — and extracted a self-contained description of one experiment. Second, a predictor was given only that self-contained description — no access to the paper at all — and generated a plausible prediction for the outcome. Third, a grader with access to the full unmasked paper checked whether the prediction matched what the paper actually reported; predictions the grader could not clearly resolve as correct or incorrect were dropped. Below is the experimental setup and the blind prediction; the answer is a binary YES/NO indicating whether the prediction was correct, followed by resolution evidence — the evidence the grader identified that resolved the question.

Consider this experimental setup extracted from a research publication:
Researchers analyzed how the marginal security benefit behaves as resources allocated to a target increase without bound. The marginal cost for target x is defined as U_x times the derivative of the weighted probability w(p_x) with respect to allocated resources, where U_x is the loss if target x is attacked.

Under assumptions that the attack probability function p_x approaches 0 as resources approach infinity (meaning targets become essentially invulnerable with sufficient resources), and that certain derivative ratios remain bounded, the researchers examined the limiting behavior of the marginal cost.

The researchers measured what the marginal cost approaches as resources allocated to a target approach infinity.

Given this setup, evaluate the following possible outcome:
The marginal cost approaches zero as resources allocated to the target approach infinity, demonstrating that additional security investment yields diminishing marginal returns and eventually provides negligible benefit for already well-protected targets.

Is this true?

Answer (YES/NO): YES